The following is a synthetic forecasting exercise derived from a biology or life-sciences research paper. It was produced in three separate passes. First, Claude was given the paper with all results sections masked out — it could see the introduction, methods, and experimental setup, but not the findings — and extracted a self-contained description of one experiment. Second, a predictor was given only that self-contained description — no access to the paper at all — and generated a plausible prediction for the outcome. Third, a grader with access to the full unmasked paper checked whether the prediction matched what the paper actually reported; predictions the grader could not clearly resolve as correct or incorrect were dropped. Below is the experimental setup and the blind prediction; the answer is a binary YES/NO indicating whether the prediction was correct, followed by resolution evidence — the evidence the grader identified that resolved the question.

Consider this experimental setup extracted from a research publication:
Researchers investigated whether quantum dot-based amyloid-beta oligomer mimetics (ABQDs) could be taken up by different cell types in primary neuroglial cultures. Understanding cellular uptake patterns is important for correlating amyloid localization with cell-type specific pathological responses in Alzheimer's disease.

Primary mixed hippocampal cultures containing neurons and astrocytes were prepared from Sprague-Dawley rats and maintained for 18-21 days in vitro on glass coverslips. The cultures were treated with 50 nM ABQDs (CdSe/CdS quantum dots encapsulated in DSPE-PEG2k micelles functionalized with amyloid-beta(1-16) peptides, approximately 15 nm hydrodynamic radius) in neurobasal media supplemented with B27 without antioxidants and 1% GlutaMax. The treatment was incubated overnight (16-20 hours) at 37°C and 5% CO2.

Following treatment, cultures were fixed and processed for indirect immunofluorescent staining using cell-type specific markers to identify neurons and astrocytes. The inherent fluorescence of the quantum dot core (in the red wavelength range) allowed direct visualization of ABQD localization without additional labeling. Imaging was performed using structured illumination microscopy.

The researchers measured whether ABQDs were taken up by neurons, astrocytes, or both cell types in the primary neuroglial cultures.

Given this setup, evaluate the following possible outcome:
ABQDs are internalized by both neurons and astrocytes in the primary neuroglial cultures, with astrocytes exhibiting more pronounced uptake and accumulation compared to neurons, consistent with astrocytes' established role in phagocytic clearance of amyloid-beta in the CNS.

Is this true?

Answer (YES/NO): NO